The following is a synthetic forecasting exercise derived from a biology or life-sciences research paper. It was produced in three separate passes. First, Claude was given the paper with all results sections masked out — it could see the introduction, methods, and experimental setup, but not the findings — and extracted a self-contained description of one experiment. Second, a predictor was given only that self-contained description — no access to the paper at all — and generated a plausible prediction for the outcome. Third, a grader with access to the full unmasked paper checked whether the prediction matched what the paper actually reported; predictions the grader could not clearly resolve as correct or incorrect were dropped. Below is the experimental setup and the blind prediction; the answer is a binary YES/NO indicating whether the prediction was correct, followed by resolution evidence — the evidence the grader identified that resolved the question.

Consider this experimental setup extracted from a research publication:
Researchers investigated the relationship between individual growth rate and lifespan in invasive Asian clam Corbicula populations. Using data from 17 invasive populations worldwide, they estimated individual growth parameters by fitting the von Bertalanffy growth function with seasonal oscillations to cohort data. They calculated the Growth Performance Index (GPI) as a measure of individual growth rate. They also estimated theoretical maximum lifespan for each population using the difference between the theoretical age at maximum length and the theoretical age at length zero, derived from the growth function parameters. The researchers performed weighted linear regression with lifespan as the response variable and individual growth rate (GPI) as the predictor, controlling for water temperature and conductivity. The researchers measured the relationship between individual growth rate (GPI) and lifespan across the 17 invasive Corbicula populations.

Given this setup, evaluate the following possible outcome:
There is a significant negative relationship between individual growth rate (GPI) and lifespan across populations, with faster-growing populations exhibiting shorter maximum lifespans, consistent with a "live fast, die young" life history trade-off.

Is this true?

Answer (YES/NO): YES